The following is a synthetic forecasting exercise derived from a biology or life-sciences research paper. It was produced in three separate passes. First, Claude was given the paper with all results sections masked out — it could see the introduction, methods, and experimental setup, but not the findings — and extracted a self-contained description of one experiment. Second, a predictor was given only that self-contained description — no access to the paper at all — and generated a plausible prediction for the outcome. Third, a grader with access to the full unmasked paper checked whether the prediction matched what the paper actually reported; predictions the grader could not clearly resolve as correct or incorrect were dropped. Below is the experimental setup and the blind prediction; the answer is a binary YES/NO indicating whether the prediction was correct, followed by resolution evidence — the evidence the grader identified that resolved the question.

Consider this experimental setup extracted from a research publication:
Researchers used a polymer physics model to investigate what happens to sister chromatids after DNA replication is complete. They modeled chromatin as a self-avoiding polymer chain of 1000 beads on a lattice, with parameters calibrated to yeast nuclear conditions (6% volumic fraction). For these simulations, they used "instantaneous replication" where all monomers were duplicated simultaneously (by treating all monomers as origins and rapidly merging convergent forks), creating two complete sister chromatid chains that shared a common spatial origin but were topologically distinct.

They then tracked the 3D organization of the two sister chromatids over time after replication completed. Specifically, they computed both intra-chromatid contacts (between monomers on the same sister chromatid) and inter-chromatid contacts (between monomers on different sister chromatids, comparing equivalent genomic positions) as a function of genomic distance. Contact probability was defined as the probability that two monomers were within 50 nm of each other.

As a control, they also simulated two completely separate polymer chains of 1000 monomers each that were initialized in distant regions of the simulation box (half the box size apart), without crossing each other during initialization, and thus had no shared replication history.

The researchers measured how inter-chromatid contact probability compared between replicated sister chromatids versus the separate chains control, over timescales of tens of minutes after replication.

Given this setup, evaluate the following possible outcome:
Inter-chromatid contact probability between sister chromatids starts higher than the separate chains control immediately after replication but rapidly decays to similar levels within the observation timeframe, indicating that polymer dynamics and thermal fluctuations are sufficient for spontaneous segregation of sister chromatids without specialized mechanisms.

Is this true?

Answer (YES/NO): NO